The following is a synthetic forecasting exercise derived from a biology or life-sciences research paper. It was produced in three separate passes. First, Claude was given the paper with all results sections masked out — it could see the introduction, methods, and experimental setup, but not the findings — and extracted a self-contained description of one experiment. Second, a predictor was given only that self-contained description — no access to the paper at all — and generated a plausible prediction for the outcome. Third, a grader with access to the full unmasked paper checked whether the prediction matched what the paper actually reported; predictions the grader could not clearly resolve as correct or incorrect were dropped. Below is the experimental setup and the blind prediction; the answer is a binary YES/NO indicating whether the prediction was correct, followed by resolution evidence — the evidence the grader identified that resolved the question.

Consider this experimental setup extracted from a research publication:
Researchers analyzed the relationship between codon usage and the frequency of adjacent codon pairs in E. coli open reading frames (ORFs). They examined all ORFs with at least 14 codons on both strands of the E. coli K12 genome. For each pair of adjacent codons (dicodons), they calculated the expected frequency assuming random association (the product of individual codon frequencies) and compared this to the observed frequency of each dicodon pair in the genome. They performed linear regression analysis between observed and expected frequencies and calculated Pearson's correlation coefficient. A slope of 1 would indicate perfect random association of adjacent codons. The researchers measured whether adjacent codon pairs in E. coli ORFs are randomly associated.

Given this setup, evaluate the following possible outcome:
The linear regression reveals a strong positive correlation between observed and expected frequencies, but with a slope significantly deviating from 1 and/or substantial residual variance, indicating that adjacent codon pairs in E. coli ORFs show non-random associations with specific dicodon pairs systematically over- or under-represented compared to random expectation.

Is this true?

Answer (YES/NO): YES